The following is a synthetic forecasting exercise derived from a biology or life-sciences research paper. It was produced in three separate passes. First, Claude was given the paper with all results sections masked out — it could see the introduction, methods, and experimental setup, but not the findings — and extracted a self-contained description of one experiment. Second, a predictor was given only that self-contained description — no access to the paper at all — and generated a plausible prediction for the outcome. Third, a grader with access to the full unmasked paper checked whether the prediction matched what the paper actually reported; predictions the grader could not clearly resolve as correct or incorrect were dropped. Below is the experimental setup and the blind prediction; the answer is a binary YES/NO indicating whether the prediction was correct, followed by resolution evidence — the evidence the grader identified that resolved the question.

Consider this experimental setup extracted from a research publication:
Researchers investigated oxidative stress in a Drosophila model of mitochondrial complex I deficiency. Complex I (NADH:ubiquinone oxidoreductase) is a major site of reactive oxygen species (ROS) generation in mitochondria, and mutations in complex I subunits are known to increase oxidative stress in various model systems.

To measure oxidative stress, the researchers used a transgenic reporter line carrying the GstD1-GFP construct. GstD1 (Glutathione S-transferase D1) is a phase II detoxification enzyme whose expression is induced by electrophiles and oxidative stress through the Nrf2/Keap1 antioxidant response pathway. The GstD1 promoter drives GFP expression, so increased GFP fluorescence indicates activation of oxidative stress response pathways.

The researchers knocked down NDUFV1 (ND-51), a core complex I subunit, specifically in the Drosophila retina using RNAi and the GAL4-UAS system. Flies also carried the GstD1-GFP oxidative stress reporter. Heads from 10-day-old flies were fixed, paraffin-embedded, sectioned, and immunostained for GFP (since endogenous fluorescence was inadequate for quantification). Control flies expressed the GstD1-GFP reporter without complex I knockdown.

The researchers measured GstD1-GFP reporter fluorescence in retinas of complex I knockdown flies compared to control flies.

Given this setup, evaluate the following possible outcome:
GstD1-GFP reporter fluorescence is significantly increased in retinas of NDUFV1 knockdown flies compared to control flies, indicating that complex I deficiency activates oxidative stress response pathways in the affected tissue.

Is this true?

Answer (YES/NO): YES